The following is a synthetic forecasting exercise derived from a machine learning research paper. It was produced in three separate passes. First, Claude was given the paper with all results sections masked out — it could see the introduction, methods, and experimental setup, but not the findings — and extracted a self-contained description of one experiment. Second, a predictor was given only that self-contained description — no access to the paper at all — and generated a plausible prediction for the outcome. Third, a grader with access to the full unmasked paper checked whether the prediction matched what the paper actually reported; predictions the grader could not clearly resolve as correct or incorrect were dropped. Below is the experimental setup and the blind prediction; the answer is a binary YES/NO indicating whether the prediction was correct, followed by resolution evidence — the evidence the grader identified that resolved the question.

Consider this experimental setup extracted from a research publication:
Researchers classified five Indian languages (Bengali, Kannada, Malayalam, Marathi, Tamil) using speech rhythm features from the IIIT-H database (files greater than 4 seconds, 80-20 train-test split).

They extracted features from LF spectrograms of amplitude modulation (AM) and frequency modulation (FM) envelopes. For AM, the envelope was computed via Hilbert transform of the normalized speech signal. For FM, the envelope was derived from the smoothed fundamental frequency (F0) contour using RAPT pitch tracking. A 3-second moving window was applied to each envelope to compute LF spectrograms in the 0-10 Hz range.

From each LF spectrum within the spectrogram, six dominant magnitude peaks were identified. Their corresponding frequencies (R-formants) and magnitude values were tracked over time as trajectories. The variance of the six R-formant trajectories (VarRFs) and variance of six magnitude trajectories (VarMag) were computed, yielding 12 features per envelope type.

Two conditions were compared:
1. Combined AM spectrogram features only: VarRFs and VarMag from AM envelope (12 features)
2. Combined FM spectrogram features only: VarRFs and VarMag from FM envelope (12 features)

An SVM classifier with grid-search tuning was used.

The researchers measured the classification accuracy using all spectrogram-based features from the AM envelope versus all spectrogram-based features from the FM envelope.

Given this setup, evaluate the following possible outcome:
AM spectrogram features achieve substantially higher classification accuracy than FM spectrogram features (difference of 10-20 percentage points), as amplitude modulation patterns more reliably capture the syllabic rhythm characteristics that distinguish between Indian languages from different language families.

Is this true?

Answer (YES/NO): NO